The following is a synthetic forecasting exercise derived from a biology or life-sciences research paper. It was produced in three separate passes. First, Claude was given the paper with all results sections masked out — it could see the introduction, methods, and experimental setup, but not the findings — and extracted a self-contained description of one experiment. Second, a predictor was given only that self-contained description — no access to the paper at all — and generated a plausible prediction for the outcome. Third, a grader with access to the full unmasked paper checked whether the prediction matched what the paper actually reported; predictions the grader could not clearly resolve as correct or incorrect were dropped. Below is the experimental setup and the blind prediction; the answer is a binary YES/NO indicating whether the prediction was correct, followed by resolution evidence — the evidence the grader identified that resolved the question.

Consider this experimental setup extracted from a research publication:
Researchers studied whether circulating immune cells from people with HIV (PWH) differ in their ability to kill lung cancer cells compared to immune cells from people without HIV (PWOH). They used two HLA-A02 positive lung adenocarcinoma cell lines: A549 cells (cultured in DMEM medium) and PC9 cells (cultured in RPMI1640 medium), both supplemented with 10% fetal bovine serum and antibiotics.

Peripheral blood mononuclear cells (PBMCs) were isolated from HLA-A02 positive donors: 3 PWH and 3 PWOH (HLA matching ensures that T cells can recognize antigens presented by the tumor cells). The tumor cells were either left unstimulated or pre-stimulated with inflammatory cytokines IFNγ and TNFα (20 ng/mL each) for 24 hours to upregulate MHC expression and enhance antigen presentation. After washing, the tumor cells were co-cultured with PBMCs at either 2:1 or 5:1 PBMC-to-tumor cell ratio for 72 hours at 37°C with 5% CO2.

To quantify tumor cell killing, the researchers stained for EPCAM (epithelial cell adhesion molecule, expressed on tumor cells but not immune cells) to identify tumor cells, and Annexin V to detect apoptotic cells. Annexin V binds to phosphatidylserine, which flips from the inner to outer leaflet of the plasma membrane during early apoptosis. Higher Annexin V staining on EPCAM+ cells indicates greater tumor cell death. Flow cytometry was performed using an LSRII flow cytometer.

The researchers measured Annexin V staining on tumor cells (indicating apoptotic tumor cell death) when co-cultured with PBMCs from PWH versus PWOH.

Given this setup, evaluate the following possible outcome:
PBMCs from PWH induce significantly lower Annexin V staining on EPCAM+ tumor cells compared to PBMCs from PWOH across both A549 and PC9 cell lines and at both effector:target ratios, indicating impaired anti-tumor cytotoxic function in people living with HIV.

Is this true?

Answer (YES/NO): YES